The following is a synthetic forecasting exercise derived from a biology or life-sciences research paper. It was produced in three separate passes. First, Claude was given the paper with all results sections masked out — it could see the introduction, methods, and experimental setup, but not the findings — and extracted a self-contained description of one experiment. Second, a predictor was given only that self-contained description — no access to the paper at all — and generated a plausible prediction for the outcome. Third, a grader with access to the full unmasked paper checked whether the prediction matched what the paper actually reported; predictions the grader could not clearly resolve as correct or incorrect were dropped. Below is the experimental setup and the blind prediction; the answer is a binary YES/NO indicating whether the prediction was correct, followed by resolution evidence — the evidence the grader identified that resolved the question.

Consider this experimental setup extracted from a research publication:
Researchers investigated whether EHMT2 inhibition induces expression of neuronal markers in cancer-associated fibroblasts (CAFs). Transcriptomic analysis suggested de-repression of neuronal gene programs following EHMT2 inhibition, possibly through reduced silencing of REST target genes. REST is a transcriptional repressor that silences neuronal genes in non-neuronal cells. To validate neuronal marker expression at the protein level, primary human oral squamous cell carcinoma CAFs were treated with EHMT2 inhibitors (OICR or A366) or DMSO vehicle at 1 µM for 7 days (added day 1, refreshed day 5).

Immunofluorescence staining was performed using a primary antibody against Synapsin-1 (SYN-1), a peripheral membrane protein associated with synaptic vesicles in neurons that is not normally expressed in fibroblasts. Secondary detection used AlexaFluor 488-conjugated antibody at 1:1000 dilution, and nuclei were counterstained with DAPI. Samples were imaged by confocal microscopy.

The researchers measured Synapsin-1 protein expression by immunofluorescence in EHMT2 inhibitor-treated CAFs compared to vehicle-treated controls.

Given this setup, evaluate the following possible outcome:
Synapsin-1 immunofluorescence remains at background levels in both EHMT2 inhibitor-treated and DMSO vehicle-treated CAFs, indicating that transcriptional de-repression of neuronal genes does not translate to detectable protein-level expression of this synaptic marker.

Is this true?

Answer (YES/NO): NO